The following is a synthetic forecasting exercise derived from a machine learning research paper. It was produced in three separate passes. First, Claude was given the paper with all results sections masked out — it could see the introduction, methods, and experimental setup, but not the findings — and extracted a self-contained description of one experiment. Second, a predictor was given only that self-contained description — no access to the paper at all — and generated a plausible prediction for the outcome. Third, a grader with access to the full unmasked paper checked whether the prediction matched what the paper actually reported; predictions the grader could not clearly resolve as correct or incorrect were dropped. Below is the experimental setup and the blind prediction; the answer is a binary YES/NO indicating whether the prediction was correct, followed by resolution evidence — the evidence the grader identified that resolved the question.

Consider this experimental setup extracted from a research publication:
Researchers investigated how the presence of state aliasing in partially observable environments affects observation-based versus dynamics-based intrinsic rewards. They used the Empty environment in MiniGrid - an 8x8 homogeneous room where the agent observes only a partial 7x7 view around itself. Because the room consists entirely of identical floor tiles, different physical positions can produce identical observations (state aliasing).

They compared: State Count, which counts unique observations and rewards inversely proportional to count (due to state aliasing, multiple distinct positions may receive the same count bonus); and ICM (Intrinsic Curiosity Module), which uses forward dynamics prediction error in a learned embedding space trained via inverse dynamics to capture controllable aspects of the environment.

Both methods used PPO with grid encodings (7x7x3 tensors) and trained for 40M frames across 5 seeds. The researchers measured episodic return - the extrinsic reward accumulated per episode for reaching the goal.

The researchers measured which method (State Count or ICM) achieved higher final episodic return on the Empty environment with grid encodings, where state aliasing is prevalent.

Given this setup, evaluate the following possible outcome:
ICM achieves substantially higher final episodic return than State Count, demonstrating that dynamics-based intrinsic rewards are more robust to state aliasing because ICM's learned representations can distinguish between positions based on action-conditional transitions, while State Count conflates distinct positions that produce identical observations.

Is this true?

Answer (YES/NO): NO